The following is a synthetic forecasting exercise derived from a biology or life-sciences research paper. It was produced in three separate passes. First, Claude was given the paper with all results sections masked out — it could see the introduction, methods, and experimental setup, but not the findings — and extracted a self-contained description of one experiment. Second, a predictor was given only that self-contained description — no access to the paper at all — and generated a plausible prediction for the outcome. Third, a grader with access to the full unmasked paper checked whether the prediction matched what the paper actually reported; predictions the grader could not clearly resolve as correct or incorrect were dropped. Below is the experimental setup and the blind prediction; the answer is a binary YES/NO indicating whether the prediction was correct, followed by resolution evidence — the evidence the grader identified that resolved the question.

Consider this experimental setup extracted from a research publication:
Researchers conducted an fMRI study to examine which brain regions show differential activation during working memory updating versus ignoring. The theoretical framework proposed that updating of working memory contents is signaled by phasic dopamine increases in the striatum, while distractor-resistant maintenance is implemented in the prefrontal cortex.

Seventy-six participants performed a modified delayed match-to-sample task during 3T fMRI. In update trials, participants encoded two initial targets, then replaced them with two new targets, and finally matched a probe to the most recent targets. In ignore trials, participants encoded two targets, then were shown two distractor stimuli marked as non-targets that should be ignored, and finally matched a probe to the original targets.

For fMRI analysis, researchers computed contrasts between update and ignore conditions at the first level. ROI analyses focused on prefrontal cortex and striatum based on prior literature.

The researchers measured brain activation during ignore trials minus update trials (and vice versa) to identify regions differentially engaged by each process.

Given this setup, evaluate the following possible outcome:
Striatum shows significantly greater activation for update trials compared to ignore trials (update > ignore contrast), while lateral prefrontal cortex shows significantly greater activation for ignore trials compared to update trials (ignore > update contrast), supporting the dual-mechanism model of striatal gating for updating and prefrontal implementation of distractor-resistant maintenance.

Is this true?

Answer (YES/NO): YES